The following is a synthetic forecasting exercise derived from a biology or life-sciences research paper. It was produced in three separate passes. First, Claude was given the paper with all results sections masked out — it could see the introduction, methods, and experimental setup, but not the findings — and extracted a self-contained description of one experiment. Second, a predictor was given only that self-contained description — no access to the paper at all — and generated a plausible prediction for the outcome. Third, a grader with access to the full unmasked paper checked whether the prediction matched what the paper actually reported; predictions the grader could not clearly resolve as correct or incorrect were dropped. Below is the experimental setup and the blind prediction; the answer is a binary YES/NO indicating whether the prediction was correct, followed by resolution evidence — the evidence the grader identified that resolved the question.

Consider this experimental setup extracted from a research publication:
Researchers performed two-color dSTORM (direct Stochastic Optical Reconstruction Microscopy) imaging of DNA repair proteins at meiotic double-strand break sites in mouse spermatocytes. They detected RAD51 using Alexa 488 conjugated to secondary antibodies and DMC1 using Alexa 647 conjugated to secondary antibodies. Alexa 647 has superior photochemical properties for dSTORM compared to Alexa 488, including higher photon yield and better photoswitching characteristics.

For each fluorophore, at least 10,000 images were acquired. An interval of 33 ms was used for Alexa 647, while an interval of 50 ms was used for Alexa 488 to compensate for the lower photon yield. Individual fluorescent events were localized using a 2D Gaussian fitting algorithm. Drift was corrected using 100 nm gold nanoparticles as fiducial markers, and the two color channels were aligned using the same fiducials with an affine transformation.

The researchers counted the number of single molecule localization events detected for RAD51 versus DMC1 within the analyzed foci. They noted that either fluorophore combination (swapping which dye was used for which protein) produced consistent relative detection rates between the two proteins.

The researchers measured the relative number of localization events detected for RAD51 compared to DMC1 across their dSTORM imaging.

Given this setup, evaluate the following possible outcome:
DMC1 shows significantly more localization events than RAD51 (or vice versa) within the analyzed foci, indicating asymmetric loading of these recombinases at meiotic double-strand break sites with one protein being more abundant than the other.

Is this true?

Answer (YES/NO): NO